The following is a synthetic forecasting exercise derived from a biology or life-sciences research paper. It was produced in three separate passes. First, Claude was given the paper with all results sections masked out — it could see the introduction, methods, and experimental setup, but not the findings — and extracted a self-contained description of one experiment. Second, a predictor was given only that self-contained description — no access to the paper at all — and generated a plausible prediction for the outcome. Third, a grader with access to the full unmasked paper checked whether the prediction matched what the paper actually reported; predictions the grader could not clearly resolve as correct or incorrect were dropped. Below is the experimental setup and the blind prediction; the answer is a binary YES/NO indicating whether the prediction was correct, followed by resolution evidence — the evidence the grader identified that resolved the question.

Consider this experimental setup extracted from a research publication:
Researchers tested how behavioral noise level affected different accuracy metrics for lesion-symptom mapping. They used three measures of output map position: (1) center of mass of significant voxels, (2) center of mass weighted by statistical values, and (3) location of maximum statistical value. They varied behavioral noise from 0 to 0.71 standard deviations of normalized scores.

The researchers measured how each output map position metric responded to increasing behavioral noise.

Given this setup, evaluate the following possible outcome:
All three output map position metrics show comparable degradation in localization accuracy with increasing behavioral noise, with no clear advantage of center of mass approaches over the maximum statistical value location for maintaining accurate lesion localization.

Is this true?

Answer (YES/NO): NO